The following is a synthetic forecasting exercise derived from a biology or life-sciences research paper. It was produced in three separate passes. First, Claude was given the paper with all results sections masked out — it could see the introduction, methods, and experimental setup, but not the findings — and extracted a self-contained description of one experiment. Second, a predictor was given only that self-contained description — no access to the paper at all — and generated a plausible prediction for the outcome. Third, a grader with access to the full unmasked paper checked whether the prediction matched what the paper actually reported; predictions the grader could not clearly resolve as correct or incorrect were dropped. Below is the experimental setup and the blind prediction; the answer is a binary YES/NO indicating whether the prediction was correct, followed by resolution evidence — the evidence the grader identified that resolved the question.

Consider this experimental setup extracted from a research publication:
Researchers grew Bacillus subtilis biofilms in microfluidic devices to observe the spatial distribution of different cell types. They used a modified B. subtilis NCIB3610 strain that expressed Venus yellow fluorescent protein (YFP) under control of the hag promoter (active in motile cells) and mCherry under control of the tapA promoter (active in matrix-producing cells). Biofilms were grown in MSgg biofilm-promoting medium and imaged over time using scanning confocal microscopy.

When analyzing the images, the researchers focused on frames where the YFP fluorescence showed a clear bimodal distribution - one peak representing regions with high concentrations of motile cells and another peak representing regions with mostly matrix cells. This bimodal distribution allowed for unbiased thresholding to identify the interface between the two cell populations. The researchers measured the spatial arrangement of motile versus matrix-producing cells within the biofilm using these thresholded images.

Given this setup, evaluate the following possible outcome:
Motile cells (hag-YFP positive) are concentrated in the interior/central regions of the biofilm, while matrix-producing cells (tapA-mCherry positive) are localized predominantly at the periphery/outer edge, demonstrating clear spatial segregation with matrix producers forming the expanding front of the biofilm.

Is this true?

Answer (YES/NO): YES